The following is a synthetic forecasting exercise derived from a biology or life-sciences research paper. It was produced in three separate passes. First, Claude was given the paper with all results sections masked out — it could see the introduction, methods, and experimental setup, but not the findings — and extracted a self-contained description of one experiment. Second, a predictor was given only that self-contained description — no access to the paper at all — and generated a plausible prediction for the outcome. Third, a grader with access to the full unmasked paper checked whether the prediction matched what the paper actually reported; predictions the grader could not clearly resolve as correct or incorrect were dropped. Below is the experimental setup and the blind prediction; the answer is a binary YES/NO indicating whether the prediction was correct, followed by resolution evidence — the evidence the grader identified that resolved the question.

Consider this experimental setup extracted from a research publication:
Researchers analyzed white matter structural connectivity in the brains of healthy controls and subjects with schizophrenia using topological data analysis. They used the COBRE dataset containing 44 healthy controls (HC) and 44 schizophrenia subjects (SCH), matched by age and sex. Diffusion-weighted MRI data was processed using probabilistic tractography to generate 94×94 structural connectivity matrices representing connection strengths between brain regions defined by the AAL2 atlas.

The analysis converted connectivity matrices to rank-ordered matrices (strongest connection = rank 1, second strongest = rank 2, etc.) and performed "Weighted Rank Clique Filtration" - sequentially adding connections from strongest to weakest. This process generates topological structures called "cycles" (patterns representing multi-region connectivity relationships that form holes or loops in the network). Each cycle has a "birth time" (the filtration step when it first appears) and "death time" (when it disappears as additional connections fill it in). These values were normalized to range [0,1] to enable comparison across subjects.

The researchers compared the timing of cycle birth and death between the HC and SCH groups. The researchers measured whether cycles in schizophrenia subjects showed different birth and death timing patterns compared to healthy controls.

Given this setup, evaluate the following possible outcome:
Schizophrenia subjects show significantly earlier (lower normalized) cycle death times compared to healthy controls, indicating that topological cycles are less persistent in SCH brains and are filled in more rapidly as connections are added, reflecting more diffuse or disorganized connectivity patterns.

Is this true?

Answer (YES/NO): NO